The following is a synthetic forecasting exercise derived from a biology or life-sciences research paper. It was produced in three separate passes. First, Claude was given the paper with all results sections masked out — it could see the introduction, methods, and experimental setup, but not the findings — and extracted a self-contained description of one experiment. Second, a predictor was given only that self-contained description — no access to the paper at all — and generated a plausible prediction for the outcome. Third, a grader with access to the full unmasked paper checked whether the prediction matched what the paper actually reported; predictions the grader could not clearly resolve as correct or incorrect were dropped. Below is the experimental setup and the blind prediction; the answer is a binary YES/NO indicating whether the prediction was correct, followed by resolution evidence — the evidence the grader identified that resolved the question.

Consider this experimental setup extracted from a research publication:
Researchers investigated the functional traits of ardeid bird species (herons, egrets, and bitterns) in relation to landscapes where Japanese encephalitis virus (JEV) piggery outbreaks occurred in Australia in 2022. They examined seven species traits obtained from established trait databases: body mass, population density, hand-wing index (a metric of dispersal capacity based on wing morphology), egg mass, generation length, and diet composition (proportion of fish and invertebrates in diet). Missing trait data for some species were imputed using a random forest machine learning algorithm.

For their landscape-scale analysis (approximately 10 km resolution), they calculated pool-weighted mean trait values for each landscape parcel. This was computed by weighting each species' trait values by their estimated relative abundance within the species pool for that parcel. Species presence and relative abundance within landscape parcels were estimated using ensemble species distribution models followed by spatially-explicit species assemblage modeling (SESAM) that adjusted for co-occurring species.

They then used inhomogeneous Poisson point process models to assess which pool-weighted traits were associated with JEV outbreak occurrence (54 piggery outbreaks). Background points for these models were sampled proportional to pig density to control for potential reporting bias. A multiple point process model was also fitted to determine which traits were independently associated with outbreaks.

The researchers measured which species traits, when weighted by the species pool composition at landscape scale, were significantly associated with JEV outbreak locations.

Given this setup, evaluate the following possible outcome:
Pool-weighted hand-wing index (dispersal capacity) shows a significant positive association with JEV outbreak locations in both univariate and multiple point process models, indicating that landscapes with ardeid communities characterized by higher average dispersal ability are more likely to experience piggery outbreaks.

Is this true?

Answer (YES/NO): YES